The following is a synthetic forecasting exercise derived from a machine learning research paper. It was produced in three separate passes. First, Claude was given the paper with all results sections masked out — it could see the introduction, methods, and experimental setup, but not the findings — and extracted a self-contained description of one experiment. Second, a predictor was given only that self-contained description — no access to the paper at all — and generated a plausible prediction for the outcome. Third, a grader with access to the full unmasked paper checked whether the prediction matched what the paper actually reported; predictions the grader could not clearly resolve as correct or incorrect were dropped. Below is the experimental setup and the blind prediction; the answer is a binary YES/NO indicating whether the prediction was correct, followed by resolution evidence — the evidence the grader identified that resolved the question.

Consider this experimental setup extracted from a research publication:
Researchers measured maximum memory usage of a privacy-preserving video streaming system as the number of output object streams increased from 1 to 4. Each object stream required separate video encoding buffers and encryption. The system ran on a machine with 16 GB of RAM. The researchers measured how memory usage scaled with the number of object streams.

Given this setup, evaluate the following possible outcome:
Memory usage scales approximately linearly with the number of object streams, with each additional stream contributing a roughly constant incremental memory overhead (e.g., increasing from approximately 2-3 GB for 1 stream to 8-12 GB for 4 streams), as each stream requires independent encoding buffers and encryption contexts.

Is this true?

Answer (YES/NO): NO